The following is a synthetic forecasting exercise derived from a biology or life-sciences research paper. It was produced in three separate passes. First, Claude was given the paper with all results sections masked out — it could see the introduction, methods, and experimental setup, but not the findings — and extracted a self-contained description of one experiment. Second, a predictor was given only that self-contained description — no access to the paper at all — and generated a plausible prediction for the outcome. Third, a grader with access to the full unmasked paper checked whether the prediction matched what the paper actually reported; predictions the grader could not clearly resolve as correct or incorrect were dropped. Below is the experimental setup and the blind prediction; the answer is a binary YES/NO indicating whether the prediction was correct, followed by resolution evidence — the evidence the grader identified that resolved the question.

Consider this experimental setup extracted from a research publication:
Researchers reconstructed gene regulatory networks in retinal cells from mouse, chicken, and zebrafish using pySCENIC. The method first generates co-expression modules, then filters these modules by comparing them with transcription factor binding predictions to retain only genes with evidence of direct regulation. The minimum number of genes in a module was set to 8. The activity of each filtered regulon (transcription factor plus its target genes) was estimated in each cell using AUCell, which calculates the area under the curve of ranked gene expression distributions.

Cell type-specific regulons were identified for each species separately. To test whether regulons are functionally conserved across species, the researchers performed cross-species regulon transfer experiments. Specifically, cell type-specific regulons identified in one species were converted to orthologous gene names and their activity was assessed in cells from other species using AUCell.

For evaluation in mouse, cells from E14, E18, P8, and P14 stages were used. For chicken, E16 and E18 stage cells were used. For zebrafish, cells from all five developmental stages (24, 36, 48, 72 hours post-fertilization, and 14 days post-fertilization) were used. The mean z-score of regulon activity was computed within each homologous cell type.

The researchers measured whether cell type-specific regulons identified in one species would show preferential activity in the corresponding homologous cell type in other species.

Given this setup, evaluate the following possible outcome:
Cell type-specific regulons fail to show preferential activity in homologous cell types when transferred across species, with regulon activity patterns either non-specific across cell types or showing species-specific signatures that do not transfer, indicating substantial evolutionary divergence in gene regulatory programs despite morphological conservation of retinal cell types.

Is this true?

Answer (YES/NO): NO